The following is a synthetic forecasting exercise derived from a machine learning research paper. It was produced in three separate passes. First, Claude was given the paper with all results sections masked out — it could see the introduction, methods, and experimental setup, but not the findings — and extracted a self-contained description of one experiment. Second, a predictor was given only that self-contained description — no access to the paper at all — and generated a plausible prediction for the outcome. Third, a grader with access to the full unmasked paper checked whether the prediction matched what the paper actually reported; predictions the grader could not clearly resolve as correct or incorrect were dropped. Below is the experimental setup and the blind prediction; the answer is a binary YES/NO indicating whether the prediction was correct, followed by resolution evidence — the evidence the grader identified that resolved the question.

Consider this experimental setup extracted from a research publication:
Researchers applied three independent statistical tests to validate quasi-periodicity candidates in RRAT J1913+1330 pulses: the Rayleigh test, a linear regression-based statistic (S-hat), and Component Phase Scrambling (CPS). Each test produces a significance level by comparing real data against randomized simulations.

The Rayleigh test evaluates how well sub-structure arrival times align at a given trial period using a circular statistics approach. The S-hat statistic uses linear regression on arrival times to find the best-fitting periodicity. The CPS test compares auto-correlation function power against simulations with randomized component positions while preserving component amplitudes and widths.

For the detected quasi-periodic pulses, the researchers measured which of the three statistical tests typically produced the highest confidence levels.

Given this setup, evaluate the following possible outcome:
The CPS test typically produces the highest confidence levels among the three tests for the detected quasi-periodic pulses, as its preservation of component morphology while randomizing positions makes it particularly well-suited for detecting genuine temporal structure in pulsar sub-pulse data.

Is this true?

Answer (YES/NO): YES